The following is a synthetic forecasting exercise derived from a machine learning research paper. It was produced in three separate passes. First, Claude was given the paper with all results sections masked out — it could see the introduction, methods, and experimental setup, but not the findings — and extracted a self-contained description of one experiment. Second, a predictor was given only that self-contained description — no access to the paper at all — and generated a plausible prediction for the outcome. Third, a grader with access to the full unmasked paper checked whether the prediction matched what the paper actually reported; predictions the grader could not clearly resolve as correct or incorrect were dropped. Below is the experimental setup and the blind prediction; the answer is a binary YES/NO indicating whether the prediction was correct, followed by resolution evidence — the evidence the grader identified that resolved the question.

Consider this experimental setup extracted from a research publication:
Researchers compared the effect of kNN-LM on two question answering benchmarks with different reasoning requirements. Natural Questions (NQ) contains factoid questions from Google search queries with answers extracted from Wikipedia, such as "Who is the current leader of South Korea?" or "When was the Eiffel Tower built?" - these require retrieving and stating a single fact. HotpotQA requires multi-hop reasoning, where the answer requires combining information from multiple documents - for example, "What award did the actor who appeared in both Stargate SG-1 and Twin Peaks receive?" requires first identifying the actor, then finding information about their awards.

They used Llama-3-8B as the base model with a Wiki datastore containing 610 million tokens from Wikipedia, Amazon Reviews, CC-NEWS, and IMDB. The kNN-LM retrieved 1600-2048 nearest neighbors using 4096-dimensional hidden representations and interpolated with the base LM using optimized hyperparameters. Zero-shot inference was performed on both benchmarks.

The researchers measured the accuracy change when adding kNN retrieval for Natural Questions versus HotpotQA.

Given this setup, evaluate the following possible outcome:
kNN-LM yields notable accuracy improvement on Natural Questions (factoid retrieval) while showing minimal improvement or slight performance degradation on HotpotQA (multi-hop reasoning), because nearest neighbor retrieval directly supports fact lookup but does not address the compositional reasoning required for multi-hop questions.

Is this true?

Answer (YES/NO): NO